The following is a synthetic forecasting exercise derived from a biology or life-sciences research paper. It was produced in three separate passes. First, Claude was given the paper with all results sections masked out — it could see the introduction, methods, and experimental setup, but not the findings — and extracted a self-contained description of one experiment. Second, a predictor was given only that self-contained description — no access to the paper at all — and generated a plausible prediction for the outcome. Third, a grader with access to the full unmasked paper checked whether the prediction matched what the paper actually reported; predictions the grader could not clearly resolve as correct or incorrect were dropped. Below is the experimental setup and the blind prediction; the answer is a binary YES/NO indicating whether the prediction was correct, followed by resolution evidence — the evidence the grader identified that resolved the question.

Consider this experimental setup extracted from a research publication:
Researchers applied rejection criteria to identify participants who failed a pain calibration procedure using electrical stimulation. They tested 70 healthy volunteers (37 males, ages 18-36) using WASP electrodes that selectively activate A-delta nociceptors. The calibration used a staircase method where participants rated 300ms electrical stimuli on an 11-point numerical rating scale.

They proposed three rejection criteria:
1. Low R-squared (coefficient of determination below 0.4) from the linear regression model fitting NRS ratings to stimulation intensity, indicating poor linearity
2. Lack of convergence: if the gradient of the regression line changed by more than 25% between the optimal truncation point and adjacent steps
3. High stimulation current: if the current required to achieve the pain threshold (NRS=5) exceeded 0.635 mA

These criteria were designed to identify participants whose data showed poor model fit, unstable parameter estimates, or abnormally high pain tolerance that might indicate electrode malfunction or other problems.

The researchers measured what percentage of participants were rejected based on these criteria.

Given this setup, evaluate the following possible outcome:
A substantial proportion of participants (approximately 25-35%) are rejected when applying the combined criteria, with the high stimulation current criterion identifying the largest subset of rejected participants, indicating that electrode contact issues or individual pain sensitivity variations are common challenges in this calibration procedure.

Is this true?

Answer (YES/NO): NO